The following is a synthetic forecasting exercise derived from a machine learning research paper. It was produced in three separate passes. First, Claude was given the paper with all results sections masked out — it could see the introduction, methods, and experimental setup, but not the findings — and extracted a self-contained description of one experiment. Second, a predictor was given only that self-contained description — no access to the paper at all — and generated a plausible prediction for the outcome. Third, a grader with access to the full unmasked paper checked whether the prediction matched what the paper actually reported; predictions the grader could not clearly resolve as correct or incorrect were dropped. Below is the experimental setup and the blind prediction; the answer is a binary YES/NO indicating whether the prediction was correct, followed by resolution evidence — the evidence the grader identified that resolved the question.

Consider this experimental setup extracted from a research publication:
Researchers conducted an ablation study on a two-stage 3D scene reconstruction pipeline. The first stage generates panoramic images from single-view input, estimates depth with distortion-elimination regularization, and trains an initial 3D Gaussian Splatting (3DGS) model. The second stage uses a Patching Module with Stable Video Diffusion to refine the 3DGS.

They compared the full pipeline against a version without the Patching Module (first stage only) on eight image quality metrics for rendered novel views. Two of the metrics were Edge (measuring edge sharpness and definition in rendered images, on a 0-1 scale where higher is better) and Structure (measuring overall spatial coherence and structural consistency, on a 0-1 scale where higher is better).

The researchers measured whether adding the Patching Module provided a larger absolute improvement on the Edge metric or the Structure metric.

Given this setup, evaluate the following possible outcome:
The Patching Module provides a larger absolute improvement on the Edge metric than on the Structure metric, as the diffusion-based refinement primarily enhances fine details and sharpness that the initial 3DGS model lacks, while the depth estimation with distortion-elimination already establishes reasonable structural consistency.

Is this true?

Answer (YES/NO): NO